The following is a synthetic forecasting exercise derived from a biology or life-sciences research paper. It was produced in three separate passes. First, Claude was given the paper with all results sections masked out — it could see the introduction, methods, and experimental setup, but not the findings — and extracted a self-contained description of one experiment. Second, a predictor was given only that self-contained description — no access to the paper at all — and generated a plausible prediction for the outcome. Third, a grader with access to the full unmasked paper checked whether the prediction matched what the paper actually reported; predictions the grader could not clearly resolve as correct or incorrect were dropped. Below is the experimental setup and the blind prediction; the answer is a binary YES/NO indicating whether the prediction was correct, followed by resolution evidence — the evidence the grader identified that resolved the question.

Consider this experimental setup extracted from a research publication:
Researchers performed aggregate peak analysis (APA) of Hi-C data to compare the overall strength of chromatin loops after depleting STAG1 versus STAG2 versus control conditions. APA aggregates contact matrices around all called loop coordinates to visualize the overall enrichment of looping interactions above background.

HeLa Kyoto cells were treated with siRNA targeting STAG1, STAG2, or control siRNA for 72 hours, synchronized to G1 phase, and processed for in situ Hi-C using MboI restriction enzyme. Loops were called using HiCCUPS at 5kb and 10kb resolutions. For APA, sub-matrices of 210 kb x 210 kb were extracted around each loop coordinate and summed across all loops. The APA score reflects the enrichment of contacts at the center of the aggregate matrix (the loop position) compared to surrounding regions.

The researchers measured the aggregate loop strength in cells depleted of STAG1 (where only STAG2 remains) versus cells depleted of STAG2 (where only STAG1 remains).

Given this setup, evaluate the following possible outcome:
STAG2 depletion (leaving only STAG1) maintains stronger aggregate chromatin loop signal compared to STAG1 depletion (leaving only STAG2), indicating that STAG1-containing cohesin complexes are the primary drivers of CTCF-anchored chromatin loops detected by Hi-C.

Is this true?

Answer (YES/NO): YES